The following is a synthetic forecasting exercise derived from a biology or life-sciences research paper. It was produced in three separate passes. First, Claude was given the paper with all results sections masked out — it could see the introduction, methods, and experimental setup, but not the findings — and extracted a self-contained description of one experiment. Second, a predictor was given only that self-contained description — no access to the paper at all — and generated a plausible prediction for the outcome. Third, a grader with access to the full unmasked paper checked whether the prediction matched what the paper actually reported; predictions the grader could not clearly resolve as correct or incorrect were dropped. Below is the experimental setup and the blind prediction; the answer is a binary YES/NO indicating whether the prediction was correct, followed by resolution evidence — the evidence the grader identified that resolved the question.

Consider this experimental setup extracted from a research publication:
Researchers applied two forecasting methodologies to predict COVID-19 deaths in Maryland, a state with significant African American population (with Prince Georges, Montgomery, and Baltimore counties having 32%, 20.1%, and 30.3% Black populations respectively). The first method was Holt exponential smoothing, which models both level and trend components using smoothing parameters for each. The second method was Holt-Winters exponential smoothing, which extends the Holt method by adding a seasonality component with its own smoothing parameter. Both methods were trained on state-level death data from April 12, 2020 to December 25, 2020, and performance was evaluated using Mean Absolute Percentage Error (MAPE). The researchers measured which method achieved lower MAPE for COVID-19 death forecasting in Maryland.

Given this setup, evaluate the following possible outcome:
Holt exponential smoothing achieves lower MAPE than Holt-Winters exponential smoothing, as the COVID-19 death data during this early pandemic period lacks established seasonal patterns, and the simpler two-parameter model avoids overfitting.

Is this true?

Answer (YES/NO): YES